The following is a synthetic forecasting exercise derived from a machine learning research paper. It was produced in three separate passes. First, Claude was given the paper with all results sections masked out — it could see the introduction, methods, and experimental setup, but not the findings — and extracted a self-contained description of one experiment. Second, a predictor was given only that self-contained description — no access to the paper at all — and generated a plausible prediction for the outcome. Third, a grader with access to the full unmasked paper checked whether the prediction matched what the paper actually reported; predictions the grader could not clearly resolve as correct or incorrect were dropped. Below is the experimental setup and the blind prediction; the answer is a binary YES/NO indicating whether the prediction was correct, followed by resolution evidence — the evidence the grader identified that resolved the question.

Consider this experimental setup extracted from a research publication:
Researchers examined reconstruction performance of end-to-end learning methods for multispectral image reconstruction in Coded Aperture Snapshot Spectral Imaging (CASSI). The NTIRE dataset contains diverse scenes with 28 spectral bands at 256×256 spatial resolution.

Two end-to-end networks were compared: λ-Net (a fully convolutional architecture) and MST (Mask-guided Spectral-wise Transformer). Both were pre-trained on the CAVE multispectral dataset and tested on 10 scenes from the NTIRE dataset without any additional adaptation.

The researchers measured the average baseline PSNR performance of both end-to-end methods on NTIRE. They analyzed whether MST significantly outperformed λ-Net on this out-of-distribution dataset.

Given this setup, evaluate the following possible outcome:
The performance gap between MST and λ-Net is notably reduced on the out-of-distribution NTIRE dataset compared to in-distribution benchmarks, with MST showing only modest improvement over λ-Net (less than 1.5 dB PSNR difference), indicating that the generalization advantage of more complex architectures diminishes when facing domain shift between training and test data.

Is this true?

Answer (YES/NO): NO